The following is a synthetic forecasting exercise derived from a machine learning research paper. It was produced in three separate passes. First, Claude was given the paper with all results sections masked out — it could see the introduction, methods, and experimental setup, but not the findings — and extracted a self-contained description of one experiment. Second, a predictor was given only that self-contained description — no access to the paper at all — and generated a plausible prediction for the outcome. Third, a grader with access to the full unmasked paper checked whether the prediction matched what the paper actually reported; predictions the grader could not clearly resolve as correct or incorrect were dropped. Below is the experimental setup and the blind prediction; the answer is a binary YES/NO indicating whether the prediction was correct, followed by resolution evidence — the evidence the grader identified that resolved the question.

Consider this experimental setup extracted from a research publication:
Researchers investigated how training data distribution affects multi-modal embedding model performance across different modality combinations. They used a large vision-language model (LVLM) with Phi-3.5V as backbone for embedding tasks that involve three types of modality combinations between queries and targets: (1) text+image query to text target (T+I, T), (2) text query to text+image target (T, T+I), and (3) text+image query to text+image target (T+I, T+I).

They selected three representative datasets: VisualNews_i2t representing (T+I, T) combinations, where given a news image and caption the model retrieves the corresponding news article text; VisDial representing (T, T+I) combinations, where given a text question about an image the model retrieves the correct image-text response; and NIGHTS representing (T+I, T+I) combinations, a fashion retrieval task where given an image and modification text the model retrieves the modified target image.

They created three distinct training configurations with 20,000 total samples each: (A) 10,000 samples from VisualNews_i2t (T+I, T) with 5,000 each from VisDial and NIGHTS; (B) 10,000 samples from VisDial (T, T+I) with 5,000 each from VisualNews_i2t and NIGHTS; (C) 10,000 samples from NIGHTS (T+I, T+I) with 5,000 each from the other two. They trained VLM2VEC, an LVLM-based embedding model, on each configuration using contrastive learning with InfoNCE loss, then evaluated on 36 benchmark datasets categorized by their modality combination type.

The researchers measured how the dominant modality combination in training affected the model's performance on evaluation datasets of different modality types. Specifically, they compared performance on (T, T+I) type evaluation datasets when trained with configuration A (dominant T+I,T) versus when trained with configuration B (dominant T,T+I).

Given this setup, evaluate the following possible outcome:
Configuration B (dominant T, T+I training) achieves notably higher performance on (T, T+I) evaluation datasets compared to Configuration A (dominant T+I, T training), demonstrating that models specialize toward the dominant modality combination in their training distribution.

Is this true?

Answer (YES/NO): YES